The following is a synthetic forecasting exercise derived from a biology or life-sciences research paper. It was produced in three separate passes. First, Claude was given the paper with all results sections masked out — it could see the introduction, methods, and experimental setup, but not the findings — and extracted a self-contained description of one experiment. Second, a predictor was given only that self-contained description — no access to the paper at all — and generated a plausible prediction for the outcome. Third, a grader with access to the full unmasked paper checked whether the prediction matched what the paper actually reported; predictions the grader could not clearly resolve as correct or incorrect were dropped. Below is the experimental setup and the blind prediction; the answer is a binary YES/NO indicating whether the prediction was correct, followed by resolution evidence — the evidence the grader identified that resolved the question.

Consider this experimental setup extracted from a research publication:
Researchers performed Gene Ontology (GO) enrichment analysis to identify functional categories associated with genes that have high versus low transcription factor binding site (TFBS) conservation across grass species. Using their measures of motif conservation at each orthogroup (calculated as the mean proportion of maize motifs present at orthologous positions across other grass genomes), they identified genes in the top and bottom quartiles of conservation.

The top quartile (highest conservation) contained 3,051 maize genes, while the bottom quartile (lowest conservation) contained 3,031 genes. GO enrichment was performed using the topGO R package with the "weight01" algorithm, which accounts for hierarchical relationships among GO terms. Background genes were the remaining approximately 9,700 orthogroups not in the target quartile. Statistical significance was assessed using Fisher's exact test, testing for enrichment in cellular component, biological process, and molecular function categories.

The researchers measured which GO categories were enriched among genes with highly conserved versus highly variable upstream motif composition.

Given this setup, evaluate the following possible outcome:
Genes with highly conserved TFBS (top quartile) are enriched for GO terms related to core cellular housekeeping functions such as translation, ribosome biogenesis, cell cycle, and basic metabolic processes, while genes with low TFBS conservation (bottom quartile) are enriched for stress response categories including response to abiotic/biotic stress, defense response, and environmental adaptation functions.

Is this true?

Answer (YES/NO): NO